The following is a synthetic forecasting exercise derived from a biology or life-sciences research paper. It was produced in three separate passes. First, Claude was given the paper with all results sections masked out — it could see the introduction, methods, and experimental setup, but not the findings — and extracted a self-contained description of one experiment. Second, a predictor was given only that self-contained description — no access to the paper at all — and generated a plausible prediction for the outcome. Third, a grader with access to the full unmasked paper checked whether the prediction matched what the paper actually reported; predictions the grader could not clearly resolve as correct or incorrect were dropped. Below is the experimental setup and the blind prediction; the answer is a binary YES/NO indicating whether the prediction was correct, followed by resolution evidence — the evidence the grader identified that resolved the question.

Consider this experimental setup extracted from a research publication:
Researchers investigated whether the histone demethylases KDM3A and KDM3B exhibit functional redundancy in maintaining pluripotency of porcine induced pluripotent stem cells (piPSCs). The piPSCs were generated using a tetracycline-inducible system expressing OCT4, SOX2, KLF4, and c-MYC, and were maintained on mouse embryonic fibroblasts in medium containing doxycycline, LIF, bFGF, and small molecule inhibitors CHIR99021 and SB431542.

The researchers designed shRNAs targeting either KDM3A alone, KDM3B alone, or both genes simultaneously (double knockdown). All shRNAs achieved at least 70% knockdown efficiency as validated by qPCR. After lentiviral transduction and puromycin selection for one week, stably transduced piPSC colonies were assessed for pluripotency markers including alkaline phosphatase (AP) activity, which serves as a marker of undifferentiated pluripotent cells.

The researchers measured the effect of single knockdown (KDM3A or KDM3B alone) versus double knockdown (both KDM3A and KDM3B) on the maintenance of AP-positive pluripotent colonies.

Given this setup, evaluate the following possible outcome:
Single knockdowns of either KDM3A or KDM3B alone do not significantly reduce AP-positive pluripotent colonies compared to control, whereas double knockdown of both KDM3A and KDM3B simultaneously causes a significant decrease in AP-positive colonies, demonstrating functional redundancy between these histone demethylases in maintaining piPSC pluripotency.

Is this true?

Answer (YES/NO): NO